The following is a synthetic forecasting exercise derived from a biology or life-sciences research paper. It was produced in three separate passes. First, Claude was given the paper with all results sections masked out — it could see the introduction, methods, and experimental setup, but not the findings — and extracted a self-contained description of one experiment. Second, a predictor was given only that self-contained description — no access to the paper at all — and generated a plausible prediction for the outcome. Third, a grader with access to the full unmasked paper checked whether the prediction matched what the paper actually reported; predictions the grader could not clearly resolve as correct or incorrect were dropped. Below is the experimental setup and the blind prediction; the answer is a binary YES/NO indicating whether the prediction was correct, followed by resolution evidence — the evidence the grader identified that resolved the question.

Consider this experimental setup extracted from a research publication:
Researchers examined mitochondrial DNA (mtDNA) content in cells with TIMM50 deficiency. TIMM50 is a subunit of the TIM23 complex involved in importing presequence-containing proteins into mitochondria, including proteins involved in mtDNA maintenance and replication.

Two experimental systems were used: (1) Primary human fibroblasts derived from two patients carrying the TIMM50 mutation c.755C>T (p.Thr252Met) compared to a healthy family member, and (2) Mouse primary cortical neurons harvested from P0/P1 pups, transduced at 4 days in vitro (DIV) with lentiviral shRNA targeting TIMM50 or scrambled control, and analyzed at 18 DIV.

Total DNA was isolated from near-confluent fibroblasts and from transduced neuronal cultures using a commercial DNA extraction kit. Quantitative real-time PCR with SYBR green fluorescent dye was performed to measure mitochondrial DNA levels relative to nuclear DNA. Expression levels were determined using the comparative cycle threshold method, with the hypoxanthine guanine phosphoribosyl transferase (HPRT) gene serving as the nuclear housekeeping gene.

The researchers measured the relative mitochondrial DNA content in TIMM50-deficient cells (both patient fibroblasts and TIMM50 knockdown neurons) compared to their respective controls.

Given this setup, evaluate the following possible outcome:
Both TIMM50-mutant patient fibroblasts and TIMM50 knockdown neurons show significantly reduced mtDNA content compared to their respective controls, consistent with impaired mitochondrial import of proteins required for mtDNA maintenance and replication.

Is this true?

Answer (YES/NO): NO